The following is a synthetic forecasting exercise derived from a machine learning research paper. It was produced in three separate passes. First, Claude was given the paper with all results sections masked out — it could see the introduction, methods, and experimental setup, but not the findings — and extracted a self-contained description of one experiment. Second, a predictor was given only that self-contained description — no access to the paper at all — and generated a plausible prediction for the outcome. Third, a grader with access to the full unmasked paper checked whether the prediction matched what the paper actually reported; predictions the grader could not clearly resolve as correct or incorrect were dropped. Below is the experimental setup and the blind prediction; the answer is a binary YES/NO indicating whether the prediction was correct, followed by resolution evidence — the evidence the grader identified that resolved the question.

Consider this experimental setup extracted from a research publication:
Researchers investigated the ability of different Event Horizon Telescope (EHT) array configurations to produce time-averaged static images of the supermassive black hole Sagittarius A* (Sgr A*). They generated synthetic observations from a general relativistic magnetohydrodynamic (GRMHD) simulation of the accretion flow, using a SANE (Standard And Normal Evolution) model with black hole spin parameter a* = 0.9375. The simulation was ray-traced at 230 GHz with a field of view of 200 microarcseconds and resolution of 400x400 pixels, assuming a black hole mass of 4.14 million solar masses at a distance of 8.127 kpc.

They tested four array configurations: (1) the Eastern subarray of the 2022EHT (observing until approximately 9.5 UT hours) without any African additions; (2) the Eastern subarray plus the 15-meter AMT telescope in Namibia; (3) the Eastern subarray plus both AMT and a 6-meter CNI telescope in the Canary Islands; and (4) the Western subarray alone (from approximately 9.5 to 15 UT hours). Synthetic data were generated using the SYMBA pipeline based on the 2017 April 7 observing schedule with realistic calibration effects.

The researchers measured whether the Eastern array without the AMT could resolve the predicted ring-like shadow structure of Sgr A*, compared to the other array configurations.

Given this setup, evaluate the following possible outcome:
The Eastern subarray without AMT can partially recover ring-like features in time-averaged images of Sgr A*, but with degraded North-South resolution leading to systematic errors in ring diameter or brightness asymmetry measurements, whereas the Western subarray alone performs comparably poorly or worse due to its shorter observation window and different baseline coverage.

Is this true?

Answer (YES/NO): NO